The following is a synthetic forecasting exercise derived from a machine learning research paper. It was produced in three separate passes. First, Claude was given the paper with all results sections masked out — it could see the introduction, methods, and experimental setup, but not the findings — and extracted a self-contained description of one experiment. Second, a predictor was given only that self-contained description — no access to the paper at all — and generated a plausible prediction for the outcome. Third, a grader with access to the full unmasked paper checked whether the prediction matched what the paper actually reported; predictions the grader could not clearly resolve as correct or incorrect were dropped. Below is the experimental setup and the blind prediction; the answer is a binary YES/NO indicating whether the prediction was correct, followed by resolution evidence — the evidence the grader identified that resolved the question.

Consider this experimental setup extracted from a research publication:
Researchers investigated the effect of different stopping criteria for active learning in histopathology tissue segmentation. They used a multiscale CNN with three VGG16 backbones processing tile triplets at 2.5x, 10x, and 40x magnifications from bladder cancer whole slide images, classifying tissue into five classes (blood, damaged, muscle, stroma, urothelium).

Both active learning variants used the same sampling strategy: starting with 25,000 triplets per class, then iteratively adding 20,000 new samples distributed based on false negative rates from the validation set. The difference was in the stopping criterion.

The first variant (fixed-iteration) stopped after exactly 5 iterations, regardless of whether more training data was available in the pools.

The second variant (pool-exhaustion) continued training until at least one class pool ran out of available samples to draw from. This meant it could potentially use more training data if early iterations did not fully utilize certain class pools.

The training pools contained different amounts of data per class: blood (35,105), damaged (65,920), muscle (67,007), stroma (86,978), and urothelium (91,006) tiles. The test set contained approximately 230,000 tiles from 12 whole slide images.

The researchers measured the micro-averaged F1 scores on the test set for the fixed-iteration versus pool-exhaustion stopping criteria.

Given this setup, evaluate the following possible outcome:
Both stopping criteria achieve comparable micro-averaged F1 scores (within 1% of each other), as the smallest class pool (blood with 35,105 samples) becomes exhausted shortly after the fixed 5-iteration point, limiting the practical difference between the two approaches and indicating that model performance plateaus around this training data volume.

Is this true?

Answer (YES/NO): YES